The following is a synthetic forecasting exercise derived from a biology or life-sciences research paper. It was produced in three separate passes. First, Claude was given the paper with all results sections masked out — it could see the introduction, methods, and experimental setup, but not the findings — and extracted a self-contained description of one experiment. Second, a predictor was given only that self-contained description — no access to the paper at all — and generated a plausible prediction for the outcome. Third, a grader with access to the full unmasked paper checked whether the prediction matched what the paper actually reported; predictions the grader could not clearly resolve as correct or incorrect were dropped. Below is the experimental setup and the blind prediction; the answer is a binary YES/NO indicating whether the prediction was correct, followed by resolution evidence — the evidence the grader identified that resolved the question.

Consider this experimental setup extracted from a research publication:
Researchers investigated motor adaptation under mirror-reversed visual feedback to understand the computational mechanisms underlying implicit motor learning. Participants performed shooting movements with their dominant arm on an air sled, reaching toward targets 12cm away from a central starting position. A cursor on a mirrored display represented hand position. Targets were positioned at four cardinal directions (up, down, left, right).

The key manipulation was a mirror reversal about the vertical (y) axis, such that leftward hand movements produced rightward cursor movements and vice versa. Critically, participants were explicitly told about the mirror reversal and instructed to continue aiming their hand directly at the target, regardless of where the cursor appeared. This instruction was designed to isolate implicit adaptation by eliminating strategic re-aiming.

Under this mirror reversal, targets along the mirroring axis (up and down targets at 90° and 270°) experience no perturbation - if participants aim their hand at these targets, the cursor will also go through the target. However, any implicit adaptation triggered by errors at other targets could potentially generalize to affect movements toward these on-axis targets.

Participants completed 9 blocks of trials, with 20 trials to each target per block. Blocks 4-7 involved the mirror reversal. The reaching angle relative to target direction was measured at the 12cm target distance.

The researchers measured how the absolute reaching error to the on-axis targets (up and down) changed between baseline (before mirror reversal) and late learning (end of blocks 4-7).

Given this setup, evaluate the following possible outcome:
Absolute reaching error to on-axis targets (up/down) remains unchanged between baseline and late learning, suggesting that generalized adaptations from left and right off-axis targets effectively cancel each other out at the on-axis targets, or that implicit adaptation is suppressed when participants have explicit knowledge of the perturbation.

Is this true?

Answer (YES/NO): NO